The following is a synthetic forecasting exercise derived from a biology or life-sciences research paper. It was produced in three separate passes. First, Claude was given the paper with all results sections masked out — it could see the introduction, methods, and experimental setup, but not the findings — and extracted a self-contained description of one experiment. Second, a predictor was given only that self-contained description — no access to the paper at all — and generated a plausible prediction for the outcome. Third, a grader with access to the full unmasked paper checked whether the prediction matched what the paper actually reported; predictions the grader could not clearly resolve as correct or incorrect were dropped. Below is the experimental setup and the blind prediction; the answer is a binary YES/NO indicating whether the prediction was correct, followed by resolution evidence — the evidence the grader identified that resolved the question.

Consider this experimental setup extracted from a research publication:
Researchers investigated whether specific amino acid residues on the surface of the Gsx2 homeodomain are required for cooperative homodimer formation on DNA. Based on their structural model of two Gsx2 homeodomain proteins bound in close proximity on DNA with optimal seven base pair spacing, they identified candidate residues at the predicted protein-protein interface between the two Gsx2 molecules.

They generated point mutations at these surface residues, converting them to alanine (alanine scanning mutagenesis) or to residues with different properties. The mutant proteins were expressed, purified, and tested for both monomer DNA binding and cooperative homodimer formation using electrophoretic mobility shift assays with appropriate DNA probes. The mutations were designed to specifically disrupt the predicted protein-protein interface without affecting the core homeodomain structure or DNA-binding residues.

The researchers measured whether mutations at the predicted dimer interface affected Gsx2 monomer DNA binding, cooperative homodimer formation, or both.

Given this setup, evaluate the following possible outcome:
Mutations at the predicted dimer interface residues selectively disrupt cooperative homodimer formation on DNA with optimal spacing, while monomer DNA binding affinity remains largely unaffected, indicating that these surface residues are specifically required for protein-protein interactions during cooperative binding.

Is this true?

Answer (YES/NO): YES